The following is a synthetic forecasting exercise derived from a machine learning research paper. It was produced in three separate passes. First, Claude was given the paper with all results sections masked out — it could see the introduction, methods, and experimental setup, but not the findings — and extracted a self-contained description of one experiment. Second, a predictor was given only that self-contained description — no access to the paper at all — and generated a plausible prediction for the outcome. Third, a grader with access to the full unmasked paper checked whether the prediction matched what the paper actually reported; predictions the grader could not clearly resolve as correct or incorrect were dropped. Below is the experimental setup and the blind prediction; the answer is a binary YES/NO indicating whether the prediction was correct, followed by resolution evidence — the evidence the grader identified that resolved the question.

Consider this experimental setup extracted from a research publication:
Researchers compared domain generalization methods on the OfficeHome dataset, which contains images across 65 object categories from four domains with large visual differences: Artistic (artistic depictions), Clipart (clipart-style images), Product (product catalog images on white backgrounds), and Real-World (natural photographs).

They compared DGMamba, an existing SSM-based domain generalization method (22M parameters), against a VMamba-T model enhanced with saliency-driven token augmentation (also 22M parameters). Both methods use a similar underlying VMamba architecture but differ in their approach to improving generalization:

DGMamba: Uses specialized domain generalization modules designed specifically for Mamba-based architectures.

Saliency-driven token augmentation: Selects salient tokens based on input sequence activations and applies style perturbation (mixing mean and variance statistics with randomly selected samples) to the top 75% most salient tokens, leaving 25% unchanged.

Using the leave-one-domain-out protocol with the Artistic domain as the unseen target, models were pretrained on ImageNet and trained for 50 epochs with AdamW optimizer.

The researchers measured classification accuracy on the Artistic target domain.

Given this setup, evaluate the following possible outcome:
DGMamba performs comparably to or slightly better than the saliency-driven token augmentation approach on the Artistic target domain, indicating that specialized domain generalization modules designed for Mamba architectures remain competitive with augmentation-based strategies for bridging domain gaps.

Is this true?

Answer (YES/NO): YES